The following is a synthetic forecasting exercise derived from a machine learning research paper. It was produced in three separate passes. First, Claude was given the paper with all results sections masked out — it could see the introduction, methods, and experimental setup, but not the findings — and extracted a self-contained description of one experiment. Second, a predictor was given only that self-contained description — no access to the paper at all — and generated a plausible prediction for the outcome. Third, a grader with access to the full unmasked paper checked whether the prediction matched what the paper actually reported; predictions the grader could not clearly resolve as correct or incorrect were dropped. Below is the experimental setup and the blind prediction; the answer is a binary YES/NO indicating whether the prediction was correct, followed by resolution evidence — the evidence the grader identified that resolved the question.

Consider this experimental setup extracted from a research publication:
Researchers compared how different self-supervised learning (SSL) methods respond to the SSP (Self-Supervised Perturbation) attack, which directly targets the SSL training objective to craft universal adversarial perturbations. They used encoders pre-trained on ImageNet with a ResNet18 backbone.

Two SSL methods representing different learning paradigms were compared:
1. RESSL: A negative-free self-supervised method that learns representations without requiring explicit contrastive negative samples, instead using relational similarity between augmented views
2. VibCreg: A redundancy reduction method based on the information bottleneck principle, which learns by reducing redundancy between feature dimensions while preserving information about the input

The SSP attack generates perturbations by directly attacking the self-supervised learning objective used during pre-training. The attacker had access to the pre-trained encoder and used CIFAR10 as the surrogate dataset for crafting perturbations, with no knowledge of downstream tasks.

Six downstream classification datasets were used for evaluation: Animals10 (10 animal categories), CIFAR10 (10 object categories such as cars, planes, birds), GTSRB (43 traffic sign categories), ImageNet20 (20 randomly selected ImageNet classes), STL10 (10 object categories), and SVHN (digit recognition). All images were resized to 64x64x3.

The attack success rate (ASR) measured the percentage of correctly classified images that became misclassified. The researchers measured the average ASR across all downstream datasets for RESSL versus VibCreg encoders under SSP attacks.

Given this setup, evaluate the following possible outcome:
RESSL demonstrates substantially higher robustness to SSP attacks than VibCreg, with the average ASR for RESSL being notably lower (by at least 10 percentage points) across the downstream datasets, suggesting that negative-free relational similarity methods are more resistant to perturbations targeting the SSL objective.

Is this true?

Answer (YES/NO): NO